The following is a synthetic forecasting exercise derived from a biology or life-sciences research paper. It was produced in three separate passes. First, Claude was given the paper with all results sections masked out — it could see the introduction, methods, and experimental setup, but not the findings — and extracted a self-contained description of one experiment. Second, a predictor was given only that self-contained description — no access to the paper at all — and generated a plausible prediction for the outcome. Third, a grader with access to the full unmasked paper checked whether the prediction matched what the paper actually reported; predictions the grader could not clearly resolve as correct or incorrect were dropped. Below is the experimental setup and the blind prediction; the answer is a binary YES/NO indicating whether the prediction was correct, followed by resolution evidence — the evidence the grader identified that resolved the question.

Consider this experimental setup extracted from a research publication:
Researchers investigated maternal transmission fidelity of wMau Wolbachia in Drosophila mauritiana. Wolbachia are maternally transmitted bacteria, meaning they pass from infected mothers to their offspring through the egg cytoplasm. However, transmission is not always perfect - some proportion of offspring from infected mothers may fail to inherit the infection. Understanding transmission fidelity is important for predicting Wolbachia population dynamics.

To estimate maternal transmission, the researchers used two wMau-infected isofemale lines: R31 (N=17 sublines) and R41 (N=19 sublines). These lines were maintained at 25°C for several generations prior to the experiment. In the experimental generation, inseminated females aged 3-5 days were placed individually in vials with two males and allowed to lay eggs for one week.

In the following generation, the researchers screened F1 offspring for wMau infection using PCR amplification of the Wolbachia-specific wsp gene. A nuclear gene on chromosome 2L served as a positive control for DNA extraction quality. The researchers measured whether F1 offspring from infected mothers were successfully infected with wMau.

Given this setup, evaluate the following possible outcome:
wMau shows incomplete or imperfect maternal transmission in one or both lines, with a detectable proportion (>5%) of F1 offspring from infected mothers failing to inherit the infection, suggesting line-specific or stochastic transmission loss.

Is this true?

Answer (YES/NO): NO